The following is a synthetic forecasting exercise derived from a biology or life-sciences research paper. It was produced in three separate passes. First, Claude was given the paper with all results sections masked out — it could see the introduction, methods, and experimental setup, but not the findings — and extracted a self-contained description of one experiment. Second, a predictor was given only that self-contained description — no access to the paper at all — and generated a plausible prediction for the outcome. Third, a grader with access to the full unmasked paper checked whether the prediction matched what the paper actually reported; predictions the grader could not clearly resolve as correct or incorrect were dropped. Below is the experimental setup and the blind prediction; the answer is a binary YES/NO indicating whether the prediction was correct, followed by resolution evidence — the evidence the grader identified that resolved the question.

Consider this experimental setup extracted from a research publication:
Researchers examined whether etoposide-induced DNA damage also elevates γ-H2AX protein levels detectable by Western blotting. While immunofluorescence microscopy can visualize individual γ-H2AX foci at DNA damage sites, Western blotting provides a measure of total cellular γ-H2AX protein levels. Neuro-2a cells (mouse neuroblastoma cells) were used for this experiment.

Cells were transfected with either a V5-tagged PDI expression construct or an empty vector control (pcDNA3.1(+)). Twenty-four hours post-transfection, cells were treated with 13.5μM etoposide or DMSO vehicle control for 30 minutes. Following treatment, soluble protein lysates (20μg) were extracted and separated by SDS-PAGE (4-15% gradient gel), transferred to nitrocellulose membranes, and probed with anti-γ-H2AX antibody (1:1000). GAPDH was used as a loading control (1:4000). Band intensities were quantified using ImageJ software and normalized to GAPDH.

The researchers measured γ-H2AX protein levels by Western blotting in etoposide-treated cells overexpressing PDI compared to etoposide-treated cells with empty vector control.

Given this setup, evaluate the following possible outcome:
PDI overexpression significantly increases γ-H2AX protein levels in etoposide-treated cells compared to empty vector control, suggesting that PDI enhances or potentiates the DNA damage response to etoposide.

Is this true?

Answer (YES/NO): NO